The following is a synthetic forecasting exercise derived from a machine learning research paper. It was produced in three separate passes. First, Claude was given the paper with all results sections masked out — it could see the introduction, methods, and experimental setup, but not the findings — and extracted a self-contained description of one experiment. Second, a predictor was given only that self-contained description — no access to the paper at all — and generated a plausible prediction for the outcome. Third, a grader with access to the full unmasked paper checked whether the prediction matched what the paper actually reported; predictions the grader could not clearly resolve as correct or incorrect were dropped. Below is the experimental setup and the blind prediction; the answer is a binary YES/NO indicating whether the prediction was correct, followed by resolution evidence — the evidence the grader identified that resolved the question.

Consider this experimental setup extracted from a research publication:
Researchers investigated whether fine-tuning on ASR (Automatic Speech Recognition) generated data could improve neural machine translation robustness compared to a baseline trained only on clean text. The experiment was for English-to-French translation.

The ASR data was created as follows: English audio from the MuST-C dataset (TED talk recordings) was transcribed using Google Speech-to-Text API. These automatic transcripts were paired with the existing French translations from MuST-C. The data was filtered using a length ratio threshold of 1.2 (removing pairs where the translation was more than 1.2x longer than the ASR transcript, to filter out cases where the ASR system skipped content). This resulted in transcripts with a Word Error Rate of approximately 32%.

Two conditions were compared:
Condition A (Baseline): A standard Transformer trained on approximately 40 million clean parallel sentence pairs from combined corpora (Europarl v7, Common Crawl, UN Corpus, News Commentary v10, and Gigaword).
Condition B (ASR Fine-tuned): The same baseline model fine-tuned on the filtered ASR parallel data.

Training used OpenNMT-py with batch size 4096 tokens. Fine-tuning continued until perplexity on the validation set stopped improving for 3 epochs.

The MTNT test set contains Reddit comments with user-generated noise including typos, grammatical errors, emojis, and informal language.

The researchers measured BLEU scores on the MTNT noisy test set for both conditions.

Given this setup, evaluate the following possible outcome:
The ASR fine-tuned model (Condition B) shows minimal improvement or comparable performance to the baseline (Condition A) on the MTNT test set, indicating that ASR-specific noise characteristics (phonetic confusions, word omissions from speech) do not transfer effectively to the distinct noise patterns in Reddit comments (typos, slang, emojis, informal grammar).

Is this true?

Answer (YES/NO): YES